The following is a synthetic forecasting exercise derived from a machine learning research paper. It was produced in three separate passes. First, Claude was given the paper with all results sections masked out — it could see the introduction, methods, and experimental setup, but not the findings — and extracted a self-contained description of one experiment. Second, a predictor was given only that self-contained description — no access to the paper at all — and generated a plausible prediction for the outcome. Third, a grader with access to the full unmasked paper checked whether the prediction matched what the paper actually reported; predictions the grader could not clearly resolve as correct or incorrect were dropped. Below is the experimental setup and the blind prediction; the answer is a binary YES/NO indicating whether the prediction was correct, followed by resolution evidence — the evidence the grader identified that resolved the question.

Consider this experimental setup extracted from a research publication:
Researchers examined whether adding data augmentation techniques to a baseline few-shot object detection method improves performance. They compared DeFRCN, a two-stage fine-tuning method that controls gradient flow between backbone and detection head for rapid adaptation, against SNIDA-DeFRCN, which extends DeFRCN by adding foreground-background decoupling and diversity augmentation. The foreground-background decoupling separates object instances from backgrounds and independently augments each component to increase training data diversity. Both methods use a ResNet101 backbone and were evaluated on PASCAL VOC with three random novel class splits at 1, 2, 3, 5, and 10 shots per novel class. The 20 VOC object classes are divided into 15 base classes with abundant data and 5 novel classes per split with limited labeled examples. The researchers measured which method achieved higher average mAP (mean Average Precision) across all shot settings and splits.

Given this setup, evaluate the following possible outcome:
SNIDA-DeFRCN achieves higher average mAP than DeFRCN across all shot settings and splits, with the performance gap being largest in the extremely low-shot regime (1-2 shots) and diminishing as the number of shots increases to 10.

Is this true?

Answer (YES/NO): NO